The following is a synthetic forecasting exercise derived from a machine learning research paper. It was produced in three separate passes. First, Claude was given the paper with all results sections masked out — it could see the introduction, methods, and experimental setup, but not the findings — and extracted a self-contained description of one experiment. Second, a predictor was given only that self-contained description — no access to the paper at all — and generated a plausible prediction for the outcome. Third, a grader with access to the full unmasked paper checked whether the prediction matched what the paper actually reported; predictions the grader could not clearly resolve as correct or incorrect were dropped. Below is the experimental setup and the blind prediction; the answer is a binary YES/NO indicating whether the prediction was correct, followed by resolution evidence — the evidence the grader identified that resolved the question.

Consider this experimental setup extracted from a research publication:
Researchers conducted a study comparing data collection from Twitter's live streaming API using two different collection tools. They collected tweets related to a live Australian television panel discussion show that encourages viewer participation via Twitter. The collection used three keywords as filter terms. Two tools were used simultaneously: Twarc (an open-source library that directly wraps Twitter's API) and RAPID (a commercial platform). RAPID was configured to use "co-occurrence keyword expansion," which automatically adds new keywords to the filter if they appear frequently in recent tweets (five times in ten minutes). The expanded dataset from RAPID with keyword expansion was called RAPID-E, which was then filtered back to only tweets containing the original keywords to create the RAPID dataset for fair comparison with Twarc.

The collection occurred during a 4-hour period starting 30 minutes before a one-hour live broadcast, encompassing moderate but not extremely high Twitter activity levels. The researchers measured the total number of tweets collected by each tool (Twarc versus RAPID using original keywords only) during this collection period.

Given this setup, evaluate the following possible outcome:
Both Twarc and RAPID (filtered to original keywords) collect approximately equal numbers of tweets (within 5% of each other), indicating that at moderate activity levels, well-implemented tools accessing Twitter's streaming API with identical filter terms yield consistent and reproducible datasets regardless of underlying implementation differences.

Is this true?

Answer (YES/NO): NO